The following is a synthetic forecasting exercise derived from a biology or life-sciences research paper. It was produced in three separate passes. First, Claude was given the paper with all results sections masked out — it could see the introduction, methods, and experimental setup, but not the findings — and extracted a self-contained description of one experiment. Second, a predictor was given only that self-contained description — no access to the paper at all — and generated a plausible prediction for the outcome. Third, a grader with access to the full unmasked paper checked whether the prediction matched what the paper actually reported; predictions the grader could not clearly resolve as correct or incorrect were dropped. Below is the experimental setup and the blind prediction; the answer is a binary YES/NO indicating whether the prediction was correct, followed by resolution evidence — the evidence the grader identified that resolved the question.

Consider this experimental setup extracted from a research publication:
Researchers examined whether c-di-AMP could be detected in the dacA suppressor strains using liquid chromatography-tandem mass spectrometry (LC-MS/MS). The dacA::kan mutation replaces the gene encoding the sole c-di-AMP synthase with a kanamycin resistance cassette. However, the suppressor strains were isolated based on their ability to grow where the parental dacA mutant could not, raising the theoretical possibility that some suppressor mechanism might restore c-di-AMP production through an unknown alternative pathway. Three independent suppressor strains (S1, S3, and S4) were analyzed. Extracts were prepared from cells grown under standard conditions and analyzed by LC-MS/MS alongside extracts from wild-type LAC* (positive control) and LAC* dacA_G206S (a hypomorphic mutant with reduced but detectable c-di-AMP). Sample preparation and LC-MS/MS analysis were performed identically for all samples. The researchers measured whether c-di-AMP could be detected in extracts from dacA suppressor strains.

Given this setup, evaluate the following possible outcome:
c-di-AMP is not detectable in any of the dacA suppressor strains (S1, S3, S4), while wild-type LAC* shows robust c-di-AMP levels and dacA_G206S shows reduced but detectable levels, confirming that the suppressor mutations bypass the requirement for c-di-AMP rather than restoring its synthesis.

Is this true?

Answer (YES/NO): YES